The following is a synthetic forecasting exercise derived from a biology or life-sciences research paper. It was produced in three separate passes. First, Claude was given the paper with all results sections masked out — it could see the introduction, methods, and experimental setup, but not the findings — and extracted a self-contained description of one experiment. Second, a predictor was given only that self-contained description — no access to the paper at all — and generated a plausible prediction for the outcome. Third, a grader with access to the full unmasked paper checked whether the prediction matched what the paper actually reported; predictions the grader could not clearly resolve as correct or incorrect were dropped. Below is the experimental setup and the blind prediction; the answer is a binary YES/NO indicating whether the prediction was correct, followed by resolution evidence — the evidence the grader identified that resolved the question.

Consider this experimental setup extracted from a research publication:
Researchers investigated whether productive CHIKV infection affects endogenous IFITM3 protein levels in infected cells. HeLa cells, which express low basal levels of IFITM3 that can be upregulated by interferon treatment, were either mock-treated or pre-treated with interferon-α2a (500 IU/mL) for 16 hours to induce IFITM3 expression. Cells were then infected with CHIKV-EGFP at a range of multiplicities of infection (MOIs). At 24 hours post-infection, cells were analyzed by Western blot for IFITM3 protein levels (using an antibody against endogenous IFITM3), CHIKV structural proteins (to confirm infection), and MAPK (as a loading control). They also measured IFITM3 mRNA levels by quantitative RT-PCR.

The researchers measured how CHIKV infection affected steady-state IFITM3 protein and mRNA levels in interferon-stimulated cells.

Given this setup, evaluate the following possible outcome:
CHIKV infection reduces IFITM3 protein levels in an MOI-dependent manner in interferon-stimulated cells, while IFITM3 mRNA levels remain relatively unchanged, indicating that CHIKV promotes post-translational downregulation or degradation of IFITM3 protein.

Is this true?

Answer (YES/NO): YES